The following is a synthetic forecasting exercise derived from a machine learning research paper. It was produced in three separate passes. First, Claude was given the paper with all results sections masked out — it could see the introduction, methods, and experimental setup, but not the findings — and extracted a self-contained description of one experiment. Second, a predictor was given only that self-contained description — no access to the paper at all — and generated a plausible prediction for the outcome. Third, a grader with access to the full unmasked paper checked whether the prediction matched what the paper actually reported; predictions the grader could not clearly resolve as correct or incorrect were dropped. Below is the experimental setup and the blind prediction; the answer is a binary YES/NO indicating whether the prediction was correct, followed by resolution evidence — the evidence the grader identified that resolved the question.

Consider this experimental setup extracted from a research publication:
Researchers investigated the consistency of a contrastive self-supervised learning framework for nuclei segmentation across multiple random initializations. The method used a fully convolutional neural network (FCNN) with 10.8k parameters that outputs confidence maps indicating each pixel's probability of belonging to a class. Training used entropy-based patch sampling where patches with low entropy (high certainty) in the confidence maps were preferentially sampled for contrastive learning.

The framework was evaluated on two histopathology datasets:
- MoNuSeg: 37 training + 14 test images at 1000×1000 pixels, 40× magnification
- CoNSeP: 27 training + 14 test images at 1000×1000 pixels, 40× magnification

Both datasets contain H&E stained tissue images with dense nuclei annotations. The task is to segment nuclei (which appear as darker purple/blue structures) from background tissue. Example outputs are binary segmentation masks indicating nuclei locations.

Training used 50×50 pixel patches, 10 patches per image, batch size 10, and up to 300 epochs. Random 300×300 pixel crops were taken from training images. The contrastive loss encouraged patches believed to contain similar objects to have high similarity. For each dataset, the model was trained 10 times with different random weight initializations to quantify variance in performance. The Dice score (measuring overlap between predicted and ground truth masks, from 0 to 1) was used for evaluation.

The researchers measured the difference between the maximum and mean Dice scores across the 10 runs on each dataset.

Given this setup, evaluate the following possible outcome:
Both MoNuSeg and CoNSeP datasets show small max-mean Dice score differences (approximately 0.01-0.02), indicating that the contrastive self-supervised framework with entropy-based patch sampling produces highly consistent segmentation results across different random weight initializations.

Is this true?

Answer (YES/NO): NO